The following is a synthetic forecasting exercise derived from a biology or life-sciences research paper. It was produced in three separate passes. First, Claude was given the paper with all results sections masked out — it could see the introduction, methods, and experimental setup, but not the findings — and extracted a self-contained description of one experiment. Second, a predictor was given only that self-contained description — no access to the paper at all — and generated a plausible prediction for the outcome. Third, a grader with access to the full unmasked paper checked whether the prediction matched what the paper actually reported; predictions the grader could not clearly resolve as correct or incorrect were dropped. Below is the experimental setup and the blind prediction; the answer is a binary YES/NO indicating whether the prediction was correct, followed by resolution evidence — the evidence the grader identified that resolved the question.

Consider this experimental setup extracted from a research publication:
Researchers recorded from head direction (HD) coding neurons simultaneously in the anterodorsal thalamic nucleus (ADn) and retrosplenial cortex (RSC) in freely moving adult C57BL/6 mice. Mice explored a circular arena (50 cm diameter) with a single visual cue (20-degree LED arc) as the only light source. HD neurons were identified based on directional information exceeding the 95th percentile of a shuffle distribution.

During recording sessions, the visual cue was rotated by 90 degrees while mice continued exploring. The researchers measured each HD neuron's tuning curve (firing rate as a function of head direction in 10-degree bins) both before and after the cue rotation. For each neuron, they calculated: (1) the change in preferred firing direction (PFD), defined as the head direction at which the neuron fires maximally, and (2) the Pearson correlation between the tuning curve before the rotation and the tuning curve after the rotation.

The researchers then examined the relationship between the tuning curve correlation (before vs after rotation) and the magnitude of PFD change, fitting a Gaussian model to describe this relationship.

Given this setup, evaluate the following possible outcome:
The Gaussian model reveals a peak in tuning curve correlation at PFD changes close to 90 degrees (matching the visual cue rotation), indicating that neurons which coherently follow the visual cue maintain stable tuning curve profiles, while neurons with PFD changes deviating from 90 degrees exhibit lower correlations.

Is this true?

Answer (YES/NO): NO